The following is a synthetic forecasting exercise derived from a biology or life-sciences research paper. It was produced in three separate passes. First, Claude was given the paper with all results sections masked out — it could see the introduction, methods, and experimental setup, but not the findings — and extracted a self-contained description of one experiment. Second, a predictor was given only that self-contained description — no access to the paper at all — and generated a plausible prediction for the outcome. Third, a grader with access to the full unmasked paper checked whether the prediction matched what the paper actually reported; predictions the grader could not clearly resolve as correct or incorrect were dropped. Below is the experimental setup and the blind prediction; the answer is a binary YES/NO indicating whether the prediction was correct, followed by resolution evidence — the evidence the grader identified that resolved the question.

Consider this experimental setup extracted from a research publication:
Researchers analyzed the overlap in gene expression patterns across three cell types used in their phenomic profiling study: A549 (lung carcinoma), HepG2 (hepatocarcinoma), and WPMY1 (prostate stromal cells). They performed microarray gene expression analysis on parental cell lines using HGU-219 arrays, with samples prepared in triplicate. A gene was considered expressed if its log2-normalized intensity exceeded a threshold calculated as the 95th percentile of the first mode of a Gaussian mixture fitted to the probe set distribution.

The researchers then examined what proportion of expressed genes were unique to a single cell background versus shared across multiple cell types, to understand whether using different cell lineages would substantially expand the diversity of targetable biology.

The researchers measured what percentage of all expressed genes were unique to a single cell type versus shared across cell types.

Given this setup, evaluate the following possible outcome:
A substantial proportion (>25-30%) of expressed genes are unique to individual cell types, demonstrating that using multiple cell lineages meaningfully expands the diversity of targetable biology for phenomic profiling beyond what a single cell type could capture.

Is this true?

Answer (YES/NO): NO